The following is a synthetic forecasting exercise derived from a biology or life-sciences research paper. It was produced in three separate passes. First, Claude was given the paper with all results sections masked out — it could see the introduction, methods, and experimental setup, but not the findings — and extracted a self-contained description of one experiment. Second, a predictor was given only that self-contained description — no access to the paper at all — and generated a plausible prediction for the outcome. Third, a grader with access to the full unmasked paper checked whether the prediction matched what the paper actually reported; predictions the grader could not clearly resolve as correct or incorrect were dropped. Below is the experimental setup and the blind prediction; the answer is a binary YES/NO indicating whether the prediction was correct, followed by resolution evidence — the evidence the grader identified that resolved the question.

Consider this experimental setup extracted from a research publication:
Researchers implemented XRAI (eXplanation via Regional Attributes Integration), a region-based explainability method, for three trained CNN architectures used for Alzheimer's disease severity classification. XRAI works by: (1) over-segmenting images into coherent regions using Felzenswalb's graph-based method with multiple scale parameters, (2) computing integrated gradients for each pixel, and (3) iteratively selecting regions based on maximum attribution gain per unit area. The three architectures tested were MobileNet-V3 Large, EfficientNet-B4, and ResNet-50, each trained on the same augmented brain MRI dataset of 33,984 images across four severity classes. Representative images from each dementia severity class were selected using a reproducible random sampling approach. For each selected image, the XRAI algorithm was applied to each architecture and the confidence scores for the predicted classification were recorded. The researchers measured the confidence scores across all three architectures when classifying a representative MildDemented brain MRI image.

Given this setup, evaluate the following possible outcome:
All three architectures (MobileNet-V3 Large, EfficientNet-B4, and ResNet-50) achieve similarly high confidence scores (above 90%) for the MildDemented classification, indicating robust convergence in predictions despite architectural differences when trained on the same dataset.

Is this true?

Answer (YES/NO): YES